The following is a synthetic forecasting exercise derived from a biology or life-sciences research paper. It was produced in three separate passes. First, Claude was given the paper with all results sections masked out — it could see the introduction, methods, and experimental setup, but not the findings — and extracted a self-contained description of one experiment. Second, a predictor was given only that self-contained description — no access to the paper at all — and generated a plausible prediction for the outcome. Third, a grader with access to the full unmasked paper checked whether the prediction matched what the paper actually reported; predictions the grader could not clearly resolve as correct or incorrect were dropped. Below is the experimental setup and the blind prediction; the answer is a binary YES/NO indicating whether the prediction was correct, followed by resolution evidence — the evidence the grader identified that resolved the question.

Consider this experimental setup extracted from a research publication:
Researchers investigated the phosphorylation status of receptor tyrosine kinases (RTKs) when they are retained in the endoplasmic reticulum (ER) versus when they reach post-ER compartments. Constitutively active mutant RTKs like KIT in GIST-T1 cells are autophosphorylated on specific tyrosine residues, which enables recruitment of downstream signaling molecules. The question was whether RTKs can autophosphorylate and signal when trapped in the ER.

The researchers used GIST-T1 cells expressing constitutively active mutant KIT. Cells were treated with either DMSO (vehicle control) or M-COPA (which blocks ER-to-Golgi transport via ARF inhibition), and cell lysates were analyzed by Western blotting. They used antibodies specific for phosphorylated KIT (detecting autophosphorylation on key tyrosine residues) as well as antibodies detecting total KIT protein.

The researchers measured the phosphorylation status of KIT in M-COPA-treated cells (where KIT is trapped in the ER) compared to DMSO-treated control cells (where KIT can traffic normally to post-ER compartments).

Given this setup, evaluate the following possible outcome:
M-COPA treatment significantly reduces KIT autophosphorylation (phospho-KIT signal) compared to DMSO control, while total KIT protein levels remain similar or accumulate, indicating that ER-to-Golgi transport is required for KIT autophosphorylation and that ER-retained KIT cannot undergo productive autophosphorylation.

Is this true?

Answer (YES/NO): YES